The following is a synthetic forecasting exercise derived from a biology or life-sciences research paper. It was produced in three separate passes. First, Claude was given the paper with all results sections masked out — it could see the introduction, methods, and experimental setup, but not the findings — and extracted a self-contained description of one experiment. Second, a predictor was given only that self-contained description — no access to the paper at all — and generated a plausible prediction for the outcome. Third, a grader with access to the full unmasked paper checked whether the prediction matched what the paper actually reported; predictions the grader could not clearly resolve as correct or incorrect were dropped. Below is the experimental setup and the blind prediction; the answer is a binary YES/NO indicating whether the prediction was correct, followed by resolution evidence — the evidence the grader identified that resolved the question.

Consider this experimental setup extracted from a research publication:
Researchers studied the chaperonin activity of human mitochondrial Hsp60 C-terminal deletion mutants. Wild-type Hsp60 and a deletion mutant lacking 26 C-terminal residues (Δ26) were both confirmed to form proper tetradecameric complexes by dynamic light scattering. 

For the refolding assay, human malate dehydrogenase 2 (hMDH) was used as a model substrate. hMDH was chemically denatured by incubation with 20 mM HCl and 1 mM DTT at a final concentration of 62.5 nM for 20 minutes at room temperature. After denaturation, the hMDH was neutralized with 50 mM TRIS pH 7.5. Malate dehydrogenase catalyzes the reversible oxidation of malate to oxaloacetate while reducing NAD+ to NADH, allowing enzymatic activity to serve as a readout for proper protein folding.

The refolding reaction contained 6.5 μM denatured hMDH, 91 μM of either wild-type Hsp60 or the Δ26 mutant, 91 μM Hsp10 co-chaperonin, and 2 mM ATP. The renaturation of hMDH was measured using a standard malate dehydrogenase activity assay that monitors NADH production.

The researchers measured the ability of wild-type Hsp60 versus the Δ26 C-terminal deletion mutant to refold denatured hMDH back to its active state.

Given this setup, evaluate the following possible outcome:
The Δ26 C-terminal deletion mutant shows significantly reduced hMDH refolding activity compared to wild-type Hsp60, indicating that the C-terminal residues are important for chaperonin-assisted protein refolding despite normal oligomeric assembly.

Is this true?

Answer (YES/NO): YES